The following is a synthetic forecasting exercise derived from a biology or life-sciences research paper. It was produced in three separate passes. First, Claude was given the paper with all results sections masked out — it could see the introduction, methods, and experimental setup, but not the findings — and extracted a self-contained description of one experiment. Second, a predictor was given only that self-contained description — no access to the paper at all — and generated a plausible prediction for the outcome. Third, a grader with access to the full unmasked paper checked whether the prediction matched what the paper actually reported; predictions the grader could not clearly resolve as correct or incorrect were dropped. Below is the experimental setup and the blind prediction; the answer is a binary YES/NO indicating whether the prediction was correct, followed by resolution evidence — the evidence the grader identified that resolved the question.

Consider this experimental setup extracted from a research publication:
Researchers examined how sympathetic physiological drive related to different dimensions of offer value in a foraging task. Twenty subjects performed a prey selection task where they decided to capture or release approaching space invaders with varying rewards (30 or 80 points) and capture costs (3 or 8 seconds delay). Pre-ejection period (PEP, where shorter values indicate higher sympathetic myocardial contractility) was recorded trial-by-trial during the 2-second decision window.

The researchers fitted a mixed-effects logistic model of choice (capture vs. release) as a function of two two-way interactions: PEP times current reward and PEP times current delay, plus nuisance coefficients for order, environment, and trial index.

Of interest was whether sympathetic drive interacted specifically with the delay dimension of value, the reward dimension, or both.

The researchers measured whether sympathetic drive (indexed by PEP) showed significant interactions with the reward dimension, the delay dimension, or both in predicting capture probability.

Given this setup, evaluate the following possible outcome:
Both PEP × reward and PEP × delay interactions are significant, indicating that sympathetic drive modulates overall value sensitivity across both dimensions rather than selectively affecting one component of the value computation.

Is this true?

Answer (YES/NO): NO